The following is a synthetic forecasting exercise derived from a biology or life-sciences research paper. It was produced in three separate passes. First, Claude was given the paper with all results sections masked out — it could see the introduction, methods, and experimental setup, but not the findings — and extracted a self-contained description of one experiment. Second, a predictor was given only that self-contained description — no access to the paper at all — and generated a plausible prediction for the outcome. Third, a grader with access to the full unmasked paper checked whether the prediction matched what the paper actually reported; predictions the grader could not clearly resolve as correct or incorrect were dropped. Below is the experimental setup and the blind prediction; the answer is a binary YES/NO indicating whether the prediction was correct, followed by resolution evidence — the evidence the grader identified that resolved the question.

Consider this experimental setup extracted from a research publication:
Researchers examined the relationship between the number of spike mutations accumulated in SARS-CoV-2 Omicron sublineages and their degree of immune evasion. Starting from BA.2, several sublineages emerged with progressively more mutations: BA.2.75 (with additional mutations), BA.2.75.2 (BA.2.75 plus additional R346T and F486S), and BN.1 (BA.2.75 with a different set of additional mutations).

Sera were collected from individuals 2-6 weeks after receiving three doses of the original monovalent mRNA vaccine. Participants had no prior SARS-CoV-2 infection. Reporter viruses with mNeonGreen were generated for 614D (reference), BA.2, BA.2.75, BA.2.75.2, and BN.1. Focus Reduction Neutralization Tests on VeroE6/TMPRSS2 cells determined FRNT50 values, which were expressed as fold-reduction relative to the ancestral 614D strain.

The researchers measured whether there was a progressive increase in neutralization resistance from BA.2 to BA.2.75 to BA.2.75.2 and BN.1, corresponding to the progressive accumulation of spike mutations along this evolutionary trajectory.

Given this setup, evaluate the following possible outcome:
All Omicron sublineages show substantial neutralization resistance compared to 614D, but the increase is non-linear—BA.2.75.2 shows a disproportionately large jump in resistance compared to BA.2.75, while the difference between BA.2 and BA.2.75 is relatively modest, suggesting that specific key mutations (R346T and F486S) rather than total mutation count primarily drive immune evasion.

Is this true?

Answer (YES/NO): YES